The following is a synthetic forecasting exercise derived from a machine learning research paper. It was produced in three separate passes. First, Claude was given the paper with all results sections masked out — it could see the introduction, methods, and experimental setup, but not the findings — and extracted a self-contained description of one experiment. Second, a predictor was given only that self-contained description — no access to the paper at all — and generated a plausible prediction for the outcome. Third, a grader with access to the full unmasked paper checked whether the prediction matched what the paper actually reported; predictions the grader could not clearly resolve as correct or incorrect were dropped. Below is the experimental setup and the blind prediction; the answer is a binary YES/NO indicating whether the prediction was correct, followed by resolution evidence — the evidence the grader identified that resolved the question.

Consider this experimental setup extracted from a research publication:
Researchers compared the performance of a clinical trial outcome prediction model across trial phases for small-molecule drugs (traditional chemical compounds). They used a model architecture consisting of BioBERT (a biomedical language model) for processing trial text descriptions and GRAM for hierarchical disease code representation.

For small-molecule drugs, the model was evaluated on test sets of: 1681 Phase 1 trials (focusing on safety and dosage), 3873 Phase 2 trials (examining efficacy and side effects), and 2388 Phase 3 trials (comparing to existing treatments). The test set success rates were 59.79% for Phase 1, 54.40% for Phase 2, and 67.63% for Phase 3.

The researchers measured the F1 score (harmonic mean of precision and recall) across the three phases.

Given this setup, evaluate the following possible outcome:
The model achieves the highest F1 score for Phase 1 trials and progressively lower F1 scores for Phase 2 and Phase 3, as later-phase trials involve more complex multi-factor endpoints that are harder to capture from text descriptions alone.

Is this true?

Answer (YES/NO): NO